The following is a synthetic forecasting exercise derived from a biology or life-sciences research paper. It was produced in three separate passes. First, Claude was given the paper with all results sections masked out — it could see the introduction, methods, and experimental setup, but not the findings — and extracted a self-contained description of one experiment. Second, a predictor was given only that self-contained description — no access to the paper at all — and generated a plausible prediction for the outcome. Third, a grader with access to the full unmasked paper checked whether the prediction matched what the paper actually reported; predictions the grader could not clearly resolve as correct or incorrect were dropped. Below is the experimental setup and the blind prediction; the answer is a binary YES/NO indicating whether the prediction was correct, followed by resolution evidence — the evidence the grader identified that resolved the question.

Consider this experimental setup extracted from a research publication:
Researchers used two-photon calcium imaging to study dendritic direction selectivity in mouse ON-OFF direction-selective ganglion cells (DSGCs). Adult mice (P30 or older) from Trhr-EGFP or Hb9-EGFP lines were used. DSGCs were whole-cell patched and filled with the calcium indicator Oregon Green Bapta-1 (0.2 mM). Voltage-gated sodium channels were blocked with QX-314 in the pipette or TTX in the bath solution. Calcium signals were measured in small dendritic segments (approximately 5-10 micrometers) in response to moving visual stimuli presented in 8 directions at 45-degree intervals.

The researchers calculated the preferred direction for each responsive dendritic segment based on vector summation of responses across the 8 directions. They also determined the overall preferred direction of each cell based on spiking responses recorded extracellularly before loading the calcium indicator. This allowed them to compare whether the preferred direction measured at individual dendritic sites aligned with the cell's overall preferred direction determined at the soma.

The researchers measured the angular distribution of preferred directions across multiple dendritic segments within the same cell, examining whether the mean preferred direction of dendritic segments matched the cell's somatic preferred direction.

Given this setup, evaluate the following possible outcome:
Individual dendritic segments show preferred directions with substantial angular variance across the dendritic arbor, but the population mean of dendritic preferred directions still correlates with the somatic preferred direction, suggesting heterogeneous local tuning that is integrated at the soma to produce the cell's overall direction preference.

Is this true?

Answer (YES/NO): YES